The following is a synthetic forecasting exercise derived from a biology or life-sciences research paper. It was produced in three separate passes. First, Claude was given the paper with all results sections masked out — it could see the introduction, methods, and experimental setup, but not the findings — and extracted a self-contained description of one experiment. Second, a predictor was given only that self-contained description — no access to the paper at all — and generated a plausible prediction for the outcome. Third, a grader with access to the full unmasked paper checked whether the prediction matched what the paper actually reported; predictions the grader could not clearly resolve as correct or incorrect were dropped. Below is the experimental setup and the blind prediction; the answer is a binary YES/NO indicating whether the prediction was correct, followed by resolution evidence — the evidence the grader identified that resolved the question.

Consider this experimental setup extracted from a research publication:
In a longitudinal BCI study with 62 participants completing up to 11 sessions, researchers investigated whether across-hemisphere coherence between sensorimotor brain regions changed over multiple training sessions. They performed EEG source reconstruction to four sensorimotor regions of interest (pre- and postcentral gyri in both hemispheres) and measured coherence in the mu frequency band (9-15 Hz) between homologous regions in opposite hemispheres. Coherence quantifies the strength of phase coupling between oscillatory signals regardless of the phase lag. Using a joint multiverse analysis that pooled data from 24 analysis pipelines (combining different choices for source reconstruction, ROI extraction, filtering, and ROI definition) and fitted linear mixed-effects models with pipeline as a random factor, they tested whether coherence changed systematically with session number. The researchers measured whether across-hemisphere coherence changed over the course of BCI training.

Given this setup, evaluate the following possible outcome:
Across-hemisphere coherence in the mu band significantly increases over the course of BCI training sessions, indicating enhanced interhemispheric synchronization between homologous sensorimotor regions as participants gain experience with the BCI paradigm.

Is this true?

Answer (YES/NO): YES